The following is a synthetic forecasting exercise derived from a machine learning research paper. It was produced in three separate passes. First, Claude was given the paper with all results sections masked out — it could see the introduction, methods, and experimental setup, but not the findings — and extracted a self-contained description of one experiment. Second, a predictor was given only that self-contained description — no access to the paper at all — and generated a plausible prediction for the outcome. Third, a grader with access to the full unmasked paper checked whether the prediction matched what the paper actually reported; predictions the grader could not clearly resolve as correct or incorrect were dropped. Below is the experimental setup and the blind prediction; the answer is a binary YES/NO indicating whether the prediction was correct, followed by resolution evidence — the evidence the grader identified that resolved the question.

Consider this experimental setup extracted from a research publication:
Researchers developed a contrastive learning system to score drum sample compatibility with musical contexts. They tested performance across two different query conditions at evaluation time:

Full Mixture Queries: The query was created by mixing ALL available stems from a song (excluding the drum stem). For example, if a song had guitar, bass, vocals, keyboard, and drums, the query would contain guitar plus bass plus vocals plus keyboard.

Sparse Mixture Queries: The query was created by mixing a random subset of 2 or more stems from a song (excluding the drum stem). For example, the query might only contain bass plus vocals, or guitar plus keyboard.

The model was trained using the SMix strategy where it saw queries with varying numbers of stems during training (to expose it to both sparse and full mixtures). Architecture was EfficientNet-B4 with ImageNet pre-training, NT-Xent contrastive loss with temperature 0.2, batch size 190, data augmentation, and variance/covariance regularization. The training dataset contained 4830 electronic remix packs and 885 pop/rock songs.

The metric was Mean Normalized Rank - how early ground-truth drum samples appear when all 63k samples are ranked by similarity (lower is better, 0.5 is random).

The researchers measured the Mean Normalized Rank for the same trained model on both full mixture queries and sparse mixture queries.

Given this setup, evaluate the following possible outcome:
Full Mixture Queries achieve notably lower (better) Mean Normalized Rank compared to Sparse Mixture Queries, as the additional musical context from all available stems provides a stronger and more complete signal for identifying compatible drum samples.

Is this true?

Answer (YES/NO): YES